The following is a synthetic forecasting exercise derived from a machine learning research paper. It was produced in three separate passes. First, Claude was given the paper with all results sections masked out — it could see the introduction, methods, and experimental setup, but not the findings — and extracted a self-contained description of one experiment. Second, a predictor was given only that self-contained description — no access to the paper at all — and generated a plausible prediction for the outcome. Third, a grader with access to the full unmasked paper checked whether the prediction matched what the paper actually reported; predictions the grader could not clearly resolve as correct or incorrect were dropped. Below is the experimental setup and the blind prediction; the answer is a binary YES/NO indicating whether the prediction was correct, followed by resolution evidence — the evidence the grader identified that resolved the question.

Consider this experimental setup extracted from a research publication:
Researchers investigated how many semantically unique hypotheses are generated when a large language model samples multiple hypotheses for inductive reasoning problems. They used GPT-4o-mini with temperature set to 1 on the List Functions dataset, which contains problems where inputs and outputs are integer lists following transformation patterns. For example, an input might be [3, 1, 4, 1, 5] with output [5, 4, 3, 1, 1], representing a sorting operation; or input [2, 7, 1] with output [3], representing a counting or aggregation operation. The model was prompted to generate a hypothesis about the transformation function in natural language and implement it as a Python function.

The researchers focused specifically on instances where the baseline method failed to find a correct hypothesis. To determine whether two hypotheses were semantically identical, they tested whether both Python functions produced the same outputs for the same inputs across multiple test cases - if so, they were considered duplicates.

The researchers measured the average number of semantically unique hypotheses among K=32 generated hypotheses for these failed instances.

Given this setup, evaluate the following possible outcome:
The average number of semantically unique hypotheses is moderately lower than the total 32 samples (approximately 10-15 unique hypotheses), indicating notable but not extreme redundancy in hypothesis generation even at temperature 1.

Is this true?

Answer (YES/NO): NO